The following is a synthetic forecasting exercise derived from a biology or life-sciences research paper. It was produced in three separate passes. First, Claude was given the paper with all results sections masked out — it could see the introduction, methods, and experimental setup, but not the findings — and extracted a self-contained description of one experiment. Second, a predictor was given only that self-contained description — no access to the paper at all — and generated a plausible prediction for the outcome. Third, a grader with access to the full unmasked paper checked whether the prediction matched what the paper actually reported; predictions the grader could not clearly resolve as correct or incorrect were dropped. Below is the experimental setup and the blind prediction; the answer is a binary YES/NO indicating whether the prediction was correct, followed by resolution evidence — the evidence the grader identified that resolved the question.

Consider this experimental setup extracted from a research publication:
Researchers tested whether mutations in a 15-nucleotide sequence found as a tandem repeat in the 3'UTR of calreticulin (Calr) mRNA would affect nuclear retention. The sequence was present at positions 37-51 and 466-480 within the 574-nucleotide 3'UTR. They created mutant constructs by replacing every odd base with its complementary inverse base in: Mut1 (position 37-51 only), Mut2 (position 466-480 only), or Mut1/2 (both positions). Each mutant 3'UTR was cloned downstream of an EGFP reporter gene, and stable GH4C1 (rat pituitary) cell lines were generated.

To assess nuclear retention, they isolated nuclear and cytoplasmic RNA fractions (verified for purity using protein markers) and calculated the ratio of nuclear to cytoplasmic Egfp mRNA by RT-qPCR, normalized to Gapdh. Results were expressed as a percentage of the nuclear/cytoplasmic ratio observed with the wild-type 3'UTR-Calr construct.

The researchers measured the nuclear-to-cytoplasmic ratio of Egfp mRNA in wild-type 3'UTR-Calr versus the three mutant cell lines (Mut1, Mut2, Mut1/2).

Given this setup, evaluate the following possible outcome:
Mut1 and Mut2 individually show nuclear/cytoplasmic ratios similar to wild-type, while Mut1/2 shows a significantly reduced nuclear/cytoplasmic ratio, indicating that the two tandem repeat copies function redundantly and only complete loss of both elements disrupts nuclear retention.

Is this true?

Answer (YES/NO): NO